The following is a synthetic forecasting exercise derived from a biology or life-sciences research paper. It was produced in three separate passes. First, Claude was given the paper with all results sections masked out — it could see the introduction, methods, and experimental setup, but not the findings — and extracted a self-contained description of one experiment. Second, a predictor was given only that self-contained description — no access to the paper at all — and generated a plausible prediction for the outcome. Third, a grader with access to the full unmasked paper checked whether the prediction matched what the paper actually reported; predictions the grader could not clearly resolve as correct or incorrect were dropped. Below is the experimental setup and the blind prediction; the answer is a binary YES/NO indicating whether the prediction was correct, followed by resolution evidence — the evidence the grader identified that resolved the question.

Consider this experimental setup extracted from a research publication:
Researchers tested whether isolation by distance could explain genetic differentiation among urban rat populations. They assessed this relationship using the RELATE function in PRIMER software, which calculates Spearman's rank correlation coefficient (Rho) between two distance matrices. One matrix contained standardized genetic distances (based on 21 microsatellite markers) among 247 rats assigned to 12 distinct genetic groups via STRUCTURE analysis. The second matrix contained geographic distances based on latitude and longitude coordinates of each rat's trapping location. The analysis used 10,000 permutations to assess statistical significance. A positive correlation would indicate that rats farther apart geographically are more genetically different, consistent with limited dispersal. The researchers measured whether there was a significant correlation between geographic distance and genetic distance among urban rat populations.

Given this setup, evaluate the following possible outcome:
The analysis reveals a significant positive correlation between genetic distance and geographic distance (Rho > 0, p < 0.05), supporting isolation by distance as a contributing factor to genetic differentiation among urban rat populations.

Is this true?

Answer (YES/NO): YES